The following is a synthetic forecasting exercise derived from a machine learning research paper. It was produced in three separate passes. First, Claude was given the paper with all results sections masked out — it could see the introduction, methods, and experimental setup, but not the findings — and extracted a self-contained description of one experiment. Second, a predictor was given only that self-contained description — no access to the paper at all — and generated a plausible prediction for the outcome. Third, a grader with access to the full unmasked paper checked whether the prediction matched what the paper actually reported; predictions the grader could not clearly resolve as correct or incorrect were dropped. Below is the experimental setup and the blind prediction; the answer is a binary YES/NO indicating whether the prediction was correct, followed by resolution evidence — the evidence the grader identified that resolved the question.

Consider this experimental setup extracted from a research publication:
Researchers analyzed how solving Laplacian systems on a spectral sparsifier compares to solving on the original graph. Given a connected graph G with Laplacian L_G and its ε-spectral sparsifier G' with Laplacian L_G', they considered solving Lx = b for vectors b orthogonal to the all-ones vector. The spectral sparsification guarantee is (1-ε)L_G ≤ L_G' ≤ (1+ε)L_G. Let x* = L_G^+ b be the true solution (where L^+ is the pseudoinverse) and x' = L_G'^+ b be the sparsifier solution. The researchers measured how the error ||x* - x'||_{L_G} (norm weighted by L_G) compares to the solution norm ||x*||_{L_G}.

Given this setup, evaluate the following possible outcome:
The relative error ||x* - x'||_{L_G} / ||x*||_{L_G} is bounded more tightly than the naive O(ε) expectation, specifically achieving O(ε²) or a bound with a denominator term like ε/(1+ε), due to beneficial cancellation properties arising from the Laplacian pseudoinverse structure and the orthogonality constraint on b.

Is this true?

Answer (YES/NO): NO